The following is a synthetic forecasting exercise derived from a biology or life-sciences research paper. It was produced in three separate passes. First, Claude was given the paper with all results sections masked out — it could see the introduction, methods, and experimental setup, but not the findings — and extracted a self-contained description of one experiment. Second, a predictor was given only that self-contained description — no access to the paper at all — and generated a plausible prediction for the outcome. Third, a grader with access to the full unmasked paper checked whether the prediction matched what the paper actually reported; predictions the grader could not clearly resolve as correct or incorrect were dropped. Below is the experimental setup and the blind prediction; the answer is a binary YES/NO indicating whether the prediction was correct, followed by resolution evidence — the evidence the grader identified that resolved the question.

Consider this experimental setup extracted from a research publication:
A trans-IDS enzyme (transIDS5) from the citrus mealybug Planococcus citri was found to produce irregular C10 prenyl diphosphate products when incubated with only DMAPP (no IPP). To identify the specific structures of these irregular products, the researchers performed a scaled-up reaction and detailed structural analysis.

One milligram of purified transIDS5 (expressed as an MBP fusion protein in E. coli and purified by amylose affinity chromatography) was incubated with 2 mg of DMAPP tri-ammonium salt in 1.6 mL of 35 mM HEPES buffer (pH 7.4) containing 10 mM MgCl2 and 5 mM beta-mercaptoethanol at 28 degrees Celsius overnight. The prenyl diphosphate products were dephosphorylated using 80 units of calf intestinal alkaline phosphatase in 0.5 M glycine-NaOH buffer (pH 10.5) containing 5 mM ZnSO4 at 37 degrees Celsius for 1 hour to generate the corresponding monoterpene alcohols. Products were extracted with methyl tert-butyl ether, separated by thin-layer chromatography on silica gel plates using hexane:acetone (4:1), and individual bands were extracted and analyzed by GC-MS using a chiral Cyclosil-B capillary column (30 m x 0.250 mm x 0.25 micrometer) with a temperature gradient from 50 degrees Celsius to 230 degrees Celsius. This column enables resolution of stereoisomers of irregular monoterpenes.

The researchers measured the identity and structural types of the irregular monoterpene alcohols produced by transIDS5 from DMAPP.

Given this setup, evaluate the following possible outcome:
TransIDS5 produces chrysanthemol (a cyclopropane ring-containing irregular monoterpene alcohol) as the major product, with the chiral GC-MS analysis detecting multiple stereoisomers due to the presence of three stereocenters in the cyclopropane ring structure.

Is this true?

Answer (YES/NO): NO